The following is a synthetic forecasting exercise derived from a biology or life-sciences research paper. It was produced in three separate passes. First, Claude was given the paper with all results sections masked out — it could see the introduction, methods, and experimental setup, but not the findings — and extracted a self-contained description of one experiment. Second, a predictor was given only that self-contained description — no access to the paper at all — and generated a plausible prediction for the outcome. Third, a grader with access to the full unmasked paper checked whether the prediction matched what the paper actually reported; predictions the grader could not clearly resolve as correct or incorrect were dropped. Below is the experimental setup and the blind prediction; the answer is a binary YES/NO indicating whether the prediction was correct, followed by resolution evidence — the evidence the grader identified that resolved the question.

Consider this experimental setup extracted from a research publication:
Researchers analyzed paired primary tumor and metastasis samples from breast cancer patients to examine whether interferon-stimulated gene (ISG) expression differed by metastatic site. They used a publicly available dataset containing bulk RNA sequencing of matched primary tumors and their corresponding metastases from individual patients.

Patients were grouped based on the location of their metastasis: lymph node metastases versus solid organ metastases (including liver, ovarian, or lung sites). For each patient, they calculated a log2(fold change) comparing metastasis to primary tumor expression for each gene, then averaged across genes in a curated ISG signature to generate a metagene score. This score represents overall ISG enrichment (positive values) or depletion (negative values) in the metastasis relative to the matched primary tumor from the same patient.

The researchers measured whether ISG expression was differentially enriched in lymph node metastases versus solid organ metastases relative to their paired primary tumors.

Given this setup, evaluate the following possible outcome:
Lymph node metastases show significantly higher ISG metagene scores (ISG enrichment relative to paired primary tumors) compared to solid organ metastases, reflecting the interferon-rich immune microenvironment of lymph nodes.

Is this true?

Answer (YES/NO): YES